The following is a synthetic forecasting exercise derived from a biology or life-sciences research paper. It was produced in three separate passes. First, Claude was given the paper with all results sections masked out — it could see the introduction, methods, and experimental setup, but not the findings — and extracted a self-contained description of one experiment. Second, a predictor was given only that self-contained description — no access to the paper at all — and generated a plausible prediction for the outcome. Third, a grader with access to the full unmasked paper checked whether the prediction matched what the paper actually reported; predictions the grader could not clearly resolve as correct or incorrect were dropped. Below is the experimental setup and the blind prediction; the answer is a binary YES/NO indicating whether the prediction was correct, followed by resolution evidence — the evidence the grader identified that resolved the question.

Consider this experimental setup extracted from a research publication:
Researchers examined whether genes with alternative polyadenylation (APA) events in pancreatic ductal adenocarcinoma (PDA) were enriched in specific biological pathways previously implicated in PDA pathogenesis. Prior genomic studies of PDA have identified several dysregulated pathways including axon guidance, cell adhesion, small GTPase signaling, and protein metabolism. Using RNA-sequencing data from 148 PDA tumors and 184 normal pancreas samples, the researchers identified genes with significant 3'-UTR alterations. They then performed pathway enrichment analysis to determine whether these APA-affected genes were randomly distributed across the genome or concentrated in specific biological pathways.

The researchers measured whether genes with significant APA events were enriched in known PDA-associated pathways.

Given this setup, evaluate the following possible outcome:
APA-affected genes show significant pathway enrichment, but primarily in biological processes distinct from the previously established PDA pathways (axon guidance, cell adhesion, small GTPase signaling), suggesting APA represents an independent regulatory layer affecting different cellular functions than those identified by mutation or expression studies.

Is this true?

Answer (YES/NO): NO